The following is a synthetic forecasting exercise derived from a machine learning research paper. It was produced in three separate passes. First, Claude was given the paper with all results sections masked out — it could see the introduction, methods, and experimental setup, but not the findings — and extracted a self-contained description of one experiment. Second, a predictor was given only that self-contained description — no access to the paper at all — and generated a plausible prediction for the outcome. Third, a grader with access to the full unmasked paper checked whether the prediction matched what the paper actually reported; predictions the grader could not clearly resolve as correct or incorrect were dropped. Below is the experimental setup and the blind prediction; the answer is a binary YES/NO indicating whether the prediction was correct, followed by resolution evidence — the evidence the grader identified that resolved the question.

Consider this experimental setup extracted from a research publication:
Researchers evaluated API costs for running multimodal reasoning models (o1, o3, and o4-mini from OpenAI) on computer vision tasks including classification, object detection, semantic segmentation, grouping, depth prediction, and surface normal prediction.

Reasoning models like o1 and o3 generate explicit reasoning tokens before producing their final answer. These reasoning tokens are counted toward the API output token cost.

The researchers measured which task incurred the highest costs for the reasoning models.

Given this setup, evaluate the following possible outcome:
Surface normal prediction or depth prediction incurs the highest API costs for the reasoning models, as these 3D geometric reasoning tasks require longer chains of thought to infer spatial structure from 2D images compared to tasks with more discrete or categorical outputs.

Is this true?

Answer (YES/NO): YES